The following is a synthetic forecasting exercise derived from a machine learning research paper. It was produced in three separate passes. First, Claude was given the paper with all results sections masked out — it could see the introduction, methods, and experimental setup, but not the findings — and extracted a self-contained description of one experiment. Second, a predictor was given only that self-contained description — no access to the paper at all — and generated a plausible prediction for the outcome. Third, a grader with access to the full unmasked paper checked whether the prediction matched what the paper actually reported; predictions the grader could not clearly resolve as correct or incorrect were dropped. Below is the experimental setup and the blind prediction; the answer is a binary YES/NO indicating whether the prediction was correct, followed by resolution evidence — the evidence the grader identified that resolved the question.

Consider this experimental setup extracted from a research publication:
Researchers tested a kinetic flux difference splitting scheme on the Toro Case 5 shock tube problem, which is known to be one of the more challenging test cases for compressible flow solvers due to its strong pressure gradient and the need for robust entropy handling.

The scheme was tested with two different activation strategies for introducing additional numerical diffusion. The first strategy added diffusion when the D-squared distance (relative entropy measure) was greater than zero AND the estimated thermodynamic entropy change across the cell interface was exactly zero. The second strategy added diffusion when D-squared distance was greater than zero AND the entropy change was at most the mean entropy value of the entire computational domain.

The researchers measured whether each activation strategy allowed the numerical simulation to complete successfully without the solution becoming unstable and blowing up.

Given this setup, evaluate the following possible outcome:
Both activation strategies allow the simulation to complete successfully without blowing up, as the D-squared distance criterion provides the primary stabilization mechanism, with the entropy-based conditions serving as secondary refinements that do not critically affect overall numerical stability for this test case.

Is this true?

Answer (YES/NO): NO